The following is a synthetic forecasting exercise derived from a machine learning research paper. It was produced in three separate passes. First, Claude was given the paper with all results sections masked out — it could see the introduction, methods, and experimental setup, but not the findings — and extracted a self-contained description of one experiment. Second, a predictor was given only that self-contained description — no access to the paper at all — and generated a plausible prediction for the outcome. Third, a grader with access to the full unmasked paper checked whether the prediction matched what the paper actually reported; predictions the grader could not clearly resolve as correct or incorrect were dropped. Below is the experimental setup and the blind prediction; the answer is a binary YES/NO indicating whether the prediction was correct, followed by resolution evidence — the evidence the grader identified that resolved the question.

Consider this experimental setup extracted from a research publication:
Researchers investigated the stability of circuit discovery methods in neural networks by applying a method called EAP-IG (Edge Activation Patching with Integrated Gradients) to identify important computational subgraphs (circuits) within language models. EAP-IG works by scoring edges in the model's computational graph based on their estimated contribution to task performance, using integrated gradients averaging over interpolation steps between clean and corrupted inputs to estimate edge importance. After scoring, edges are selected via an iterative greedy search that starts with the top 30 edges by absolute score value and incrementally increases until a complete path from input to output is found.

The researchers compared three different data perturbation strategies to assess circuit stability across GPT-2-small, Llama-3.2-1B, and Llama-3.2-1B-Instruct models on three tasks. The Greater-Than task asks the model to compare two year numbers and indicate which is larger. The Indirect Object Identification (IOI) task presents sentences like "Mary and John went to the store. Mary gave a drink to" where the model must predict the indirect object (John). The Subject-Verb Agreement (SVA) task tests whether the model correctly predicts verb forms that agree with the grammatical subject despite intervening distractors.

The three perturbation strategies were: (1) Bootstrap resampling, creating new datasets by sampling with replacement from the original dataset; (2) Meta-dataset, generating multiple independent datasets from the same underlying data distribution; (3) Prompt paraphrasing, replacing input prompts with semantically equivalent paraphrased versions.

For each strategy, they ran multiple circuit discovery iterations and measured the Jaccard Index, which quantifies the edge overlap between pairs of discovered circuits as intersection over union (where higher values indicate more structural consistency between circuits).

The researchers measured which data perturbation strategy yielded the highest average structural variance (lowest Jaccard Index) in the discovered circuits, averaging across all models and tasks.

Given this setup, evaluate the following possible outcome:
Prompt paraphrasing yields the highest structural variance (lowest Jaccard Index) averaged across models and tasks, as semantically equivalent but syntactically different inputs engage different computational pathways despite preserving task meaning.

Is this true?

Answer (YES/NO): NO